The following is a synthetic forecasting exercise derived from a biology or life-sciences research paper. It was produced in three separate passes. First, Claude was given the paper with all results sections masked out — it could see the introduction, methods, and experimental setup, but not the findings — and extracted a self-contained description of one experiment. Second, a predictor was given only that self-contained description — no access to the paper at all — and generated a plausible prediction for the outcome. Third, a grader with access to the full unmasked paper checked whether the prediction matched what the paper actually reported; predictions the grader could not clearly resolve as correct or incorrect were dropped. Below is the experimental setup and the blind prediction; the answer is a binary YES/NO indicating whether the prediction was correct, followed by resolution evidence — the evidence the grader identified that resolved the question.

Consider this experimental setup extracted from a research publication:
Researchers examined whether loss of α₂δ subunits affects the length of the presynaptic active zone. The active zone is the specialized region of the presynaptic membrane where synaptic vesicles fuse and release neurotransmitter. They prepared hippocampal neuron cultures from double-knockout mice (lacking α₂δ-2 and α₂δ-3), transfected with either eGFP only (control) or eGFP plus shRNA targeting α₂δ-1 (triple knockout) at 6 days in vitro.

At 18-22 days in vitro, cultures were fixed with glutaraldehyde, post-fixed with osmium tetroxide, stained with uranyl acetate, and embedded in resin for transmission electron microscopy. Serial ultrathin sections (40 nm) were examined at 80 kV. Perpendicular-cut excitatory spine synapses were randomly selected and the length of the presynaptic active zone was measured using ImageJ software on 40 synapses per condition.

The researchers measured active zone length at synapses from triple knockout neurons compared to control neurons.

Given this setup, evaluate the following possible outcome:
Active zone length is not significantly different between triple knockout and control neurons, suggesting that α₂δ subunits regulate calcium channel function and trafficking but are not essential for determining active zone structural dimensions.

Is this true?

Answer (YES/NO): NO